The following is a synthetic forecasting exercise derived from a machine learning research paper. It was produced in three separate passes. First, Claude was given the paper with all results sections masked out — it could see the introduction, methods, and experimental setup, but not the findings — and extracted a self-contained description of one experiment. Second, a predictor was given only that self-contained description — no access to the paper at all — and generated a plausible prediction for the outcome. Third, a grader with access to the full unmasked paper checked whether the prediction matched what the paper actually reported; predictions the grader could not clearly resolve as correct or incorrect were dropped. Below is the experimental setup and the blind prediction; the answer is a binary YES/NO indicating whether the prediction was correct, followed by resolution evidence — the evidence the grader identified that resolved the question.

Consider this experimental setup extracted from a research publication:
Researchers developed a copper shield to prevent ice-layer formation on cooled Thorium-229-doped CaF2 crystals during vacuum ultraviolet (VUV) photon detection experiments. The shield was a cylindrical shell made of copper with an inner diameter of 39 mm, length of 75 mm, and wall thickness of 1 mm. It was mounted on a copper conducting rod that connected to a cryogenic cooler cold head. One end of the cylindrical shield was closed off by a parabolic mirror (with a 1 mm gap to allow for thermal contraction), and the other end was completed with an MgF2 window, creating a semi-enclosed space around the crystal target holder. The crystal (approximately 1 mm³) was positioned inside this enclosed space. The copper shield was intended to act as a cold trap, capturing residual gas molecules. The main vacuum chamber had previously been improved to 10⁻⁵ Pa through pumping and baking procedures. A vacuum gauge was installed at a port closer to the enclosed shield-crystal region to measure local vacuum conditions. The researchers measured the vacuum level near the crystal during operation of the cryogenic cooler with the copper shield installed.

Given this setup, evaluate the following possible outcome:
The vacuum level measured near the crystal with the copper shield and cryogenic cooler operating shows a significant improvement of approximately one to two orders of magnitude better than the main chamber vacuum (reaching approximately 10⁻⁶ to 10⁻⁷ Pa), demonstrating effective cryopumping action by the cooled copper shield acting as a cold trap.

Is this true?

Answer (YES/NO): NO